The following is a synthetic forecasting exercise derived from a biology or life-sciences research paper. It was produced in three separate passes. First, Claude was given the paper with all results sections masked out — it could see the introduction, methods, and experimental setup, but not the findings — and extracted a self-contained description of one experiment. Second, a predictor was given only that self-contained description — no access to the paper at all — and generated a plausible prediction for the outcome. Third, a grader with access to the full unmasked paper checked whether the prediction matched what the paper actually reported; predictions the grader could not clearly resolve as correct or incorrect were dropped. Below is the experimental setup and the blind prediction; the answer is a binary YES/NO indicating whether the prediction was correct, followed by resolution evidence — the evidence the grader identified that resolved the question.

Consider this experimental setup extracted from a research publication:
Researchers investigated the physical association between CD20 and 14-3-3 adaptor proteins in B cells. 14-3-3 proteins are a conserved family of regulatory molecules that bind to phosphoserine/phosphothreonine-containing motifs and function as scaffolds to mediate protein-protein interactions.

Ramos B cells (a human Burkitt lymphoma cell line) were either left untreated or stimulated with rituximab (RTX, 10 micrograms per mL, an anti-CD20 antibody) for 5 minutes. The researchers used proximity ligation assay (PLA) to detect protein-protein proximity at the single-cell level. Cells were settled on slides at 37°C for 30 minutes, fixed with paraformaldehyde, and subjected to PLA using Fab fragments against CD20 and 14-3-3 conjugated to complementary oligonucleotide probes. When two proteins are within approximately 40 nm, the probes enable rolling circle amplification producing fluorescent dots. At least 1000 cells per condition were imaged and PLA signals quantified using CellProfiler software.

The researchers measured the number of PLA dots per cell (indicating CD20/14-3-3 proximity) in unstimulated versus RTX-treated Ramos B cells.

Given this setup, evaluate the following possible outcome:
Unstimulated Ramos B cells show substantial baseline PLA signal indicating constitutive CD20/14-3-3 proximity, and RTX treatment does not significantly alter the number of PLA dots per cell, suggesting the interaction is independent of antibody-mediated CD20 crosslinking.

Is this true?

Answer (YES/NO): NO